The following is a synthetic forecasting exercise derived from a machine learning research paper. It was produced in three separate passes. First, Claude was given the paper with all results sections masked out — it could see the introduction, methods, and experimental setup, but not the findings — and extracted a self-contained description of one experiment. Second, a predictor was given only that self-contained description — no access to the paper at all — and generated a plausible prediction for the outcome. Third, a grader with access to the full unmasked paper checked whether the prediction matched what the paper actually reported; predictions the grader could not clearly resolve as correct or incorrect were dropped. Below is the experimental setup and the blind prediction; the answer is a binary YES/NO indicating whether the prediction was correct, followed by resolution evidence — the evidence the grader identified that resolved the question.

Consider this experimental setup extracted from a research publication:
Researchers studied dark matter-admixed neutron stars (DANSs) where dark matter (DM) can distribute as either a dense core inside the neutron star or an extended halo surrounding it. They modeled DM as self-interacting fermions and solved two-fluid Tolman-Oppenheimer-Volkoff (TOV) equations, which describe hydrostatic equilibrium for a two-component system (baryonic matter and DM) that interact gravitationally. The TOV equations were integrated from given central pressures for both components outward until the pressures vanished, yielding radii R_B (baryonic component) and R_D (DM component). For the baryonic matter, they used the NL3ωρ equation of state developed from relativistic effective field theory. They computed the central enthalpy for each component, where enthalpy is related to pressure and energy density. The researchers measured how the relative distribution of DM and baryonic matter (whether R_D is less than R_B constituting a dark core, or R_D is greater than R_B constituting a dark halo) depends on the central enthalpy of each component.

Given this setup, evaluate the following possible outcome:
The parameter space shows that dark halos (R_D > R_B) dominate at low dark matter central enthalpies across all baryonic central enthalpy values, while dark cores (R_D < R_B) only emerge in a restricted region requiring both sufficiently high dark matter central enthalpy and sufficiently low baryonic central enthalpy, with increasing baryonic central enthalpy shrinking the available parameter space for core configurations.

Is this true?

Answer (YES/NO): NO